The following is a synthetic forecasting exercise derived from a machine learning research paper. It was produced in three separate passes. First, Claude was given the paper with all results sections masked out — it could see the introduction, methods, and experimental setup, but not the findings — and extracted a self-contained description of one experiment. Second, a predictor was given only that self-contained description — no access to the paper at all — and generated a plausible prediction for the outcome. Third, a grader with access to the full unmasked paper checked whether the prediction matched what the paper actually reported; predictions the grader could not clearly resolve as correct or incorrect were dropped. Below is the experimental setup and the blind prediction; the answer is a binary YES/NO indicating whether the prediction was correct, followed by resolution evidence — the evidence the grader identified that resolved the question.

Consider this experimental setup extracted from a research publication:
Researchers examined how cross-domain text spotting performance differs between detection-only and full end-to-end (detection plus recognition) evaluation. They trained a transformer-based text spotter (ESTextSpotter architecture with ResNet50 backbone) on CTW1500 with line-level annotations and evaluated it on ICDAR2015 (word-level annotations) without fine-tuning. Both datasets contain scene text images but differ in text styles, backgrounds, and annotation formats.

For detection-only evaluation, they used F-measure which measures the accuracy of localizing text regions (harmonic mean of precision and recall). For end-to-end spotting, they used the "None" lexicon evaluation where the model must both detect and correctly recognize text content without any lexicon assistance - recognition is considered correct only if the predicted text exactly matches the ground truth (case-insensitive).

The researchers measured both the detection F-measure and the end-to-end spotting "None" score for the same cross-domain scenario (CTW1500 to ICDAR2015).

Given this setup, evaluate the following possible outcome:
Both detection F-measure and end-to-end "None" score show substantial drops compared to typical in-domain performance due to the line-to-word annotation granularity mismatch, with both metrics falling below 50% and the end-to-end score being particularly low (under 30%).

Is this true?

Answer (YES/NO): NO